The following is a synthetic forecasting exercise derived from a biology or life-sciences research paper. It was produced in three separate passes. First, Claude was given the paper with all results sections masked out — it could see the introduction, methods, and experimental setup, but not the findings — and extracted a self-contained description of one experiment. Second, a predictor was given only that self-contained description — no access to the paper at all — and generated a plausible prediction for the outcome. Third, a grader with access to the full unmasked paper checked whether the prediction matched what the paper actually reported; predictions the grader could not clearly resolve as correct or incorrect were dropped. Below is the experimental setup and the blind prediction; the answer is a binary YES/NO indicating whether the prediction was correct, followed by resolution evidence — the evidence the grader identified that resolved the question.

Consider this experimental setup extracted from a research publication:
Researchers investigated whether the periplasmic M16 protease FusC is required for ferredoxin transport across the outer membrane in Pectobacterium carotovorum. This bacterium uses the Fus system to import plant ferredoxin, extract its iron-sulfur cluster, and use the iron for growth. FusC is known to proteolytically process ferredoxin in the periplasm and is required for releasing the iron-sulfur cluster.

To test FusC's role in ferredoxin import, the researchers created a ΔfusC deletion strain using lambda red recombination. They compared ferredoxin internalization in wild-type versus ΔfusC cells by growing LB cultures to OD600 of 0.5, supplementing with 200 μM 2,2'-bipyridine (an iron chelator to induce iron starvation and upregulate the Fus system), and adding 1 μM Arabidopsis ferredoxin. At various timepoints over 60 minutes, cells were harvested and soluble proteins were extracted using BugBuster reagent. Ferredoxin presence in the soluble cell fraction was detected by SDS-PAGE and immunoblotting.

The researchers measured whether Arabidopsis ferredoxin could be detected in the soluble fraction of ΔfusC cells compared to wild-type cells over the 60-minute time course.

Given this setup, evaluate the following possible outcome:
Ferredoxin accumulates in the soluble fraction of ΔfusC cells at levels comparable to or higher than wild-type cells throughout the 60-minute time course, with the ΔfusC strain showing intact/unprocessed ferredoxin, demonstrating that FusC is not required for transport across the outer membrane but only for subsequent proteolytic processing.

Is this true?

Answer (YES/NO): YES